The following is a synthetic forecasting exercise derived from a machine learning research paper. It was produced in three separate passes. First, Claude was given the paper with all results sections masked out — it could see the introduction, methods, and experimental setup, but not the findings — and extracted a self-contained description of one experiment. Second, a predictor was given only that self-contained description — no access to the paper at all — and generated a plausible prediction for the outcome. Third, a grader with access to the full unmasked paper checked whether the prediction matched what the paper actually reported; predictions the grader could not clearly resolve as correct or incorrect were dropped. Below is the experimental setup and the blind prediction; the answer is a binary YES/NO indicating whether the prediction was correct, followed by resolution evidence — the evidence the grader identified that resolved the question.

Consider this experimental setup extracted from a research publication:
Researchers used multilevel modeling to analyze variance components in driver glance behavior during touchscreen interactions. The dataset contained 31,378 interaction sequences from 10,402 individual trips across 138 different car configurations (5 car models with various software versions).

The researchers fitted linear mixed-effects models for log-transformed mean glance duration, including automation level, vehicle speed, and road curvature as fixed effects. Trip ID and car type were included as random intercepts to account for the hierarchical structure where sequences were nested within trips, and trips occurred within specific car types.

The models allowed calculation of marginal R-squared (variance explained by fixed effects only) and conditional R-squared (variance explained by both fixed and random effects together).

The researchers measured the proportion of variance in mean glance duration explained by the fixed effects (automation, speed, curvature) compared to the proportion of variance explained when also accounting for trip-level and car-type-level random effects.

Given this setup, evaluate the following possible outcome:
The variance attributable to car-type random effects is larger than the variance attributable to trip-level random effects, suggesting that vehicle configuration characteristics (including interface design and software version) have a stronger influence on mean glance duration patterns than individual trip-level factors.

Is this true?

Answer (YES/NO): NO